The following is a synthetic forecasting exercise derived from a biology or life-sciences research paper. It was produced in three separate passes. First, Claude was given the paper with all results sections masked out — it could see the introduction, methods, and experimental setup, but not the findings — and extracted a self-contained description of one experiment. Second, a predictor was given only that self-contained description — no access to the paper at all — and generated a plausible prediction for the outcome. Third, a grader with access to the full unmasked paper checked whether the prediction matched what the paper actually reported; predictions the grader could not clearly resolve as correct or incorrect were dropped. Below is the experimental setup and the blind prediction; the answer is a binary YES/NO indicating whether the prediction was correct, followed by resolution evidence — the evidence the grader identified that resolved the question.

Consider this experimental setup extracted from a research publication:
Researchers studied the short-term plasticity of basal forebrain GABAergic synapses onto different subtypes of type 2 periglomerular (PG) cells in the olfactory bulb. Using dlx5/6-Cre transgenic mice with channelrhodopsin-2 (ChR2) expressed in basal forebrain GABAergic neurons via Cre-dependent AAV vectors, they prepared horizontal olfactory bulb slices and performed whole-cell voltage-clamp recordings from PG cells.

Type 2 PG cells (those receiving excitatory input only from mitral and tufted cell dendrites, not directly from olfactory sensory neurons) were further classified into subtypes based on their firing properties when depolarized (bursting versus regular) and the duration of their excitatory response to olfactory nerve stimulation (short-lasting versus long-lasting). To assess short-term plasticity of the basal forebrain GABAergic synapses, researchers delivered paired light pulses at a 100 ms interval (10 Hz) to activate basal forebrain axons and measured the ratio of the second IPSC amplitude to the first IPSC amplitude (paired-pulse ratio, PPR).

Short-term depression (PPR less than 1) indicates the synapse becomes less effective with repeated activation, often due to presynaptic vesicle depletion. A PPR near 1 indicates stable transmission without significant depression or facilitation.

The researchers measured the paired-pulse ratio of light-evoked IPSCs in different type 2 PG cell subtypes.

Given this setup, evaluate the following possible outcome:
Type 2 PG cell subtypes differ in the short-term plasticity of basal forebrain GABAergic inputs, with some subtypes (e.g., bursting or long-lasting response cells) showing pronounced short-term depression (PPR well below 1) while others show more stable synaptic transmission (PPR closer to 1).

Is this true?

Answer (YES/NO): YES